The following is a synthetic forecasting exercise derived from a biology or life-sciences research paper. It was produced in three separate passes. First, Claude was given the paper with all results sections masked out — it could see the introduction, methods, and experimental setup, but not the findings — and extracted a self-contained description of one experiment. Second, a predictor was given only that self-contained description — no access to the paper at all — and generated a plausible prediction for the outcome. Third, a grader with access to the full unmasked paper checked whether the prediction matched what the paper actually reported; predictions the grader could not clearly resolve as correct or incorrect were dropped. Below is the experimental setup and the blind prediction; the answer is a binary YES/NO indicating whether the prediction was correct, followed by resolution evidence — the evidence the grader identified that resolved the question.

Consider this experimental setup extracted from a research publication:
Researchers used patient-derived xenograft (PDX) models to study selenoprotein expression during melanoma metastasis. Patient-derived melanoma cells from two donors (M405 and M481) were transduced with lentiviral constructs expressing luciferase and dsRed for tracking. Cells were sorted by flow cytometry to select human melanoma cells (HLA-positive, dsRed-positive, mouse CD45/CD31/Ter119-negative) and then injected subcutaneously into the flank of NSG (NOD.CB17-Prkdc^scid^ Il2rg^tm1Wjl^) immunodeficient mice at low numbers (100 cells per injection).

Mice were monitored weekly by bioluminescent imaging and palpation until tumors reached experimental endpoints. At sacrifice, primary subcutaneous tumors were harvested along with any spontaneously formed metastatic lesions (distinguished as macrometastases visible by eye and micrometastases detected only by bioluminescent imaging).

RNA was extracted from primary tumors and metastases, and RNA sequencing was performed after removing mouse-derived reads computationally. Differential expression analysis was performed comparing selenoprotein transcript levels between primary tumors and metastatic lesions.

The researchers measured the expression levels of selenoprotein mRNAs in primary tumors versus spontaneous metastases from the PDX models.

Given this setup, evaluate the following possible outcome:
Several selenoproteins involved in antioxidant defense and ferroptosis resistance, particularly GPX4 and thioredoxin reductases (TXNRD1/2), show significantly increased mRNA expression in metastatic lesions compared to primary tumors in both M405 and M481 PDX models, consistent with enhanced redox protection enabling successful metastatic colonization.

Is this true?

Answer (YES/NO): NO